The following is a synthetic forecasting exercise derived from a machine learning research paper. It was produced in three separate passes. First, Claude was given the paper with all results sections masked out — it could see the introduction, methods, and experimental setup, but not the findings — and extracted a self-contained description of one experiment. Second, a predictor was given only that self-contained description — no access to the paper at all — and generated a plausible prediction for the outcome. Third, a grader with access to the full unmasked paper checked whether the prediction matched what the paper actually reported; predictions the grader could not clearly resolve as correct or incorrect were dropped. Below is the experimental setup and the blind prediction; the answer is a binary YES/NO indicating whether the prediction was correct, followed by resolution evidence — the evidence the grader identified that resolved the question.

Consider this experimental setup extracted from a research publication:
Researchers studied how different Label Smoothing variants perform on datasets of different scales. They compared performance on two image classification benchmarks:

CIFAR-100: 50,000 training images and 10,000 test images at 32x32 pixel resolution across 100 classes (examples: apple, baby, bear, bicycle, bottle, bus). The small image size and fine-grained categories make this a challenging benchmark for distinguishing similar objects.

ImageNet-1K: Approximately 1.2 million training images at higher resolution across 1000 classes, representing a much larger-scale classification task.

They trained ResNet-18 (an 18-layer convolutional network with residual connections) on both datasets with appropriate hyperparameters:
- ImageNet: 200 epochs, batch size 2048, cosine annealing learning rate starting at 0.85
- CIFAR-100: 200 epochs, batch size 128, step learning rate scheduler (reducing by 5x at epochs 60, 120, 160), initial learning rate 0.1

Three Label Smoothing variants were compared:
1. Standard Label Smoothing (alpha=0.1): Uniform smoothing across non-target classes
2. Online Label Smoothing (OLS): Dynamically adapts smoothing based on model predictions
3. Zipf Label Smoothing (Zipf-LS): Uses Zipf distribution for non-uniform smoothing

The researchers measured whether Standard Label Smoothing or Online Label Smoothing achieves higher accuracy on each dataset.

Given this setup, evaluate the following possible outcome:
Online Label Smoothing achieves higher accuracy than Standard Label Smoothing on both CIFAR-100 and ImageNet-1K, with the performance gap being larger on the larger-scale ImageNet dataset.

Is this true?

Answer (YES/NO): NO